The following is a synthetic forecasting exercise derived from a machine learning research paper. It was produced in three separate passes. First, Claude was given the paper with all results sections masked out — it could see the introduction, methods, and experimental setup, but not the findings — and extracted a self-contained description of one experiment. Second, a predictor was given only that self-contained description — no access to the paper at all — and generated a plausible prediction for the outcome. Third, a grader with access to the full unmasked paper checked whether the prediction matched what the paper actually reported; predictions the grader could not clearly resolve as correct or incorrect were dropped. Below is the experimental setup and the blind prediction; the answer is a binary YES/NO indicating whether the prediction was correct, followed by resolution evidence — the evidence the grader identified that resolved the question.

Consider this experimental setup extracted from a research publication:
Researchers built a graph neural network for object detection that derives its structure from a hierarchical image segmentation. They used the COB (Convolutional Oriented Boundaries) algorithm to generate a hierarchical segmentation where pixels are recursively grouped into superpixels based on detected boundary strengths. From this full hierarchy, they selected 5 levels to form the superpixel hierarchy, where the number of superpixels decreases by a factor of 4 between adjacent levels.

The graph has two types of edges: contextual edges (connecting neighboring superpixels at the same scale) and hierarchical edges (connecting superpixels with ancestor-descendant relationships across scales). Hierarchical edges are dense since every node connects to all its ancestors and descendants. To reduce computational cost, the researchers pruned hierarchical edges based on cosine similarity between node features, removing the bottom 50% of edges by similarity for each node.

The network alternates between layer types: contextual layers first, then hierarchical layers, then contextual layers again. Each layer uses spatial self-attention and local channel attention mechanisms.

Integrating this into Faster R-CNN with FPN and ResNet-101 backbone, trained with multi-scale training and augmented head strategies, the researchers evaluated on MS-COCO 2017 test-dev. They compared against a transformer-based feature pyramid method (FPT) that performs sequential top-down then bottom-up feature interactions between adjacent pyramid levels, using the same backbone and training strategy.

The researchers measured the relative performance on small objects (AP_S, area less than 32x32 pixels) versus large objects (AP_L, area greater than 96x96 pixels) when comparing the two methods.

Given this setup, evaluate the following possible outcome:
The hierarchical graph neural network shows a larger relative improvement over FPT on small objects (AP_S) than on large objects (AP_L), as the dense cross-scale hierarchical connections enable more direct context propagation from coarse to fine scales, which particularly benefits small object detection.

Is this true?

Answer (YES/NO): YES